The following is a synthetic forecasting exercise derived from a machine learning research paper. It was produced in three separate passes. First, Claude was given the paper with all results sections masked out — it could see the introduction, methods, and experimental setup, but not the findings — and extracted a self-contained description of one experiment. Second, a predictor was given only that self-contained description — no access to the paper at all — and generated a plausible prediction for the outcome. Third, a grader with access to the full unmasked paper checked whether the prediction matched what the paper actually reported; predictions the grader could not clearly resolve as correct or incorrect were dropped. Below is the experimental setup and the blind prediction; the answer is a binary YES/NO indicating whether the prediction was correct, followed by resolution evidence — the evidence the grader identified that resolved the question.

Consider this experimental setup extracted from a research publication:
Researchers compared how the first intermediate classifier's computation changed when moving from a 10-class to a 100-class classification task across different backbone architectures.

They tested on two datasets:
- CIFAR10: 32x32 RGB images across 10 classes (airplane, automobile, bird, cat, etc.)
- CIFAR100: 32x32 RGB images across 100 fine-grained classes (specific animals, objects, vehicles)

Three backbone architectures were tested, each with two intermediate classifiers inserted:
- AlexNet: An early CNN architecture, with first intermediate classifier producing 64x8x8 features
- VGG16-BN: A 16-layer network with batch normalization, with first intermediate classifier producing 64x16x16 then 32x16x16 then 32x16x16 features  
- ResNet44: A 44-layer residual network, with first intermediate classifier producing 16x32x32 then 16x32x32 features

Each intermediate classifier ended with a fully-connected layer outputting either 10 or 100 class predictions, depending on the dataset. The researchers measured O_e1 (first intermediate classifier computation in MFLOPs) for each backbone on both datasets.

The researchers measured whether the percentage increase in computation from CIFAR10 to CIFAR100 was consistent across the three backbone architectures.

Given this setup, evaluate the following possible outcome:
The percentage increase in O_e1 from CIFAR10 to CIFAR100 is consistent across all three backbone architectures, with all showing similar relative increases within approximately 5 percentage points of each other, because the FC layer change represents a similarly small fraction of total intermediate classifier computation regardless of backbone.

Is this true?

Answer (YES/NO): YES